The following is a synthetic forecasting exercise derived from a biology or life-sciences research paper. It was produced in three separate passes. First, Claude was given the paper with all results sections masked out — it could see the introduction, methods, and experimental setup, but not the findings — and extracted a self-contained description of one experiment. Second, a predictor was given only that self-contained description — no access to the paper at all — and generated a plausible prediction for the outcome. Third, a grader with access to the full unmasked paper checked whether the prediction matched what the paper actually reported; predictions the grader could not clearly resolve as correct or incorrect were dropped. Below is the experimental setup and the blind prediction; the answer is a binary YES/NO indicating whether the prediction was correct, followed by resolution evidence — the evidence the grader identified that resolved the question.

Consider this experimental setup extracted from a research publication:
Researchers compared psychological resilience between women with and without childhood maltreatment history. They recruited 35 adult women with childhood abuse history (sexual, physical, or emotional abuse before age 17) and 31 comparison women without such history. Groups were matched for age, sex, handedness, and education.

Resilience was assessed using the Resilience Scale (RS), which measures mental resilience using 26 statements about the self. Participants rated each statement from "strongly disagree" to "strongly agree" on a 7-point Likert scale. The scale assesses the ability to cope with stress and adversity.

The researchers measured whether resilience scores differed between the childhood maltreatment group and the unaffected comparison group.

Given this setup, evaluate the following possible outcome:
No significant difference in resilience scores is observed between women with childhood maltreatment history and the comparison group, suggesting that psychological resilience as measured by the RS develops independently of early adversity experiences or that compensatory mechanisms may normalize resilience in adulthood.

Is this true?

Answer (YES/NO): NO